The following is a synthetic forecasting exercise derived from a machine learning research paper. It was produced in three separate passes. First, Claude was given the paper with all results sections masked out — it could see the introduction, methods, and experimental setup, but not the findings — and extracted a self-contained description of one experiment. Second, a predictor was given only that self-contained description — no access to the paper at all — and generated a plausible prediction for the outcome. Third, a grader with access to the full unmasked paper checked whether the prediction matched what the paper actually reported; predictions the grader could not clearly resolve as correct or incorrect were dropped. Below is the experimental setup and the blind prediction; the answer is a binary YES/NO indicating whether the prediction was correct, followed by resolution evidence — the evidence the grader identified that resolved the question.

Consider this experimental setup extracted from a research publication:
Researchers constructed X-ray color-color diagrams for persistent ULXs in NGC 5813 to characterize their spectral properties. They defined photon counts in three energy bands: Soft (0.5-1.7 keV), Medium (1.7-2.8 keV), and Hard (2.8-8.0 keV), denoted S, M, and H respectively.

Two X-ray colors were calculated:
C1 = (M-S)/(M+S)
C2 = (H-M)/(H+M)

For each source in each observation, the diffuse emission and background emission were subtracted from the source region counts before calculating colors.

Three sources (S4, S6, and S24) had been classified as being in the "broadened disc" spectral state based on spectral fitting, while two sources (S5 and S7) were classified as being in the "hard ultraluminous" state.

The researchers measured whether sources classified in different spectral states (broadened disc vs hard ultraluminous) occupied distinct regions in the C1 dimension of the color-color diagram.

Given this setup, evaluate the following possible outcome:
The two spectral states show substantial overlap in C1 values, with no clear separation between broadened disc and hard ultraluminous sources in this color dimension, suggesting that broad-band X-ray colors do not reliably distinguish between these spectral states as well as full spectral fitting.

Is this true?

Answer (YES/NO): NO